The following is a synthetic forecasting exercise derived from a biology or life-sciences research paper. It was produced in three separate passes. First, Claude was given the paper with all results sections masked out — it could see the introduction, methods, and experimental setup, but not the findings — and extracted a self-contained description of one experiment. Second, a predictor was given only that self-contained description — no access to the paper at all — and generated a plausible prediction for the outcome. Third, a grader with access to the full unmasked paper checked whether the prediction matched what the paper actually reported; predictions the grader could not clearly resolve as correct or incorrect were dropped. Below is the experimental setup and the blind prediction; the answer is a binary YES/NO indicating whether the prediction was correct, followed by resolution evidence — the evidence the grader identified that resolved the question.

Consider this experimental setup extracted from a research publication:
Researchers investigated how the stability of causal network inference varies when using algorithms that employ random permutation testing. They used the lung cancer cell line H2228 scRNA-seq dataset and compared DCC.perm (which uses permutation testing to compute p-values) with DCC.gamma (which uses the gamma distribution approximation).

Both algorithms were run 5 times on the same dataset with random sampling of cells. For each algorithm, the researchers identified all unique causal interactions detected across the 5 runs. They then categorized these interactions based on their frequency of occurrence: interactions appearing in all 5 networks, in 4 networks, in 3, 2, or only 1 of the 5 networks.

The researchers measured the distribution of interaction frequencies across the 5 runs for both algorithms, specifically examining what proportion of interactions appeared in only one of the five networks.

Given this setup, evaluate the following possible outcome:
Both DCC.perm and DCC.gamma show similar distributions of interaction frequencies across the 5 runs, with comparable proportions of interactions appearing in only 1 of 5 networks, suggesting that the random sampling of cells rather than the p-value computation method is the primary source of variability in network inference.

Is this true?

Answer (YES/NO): NO